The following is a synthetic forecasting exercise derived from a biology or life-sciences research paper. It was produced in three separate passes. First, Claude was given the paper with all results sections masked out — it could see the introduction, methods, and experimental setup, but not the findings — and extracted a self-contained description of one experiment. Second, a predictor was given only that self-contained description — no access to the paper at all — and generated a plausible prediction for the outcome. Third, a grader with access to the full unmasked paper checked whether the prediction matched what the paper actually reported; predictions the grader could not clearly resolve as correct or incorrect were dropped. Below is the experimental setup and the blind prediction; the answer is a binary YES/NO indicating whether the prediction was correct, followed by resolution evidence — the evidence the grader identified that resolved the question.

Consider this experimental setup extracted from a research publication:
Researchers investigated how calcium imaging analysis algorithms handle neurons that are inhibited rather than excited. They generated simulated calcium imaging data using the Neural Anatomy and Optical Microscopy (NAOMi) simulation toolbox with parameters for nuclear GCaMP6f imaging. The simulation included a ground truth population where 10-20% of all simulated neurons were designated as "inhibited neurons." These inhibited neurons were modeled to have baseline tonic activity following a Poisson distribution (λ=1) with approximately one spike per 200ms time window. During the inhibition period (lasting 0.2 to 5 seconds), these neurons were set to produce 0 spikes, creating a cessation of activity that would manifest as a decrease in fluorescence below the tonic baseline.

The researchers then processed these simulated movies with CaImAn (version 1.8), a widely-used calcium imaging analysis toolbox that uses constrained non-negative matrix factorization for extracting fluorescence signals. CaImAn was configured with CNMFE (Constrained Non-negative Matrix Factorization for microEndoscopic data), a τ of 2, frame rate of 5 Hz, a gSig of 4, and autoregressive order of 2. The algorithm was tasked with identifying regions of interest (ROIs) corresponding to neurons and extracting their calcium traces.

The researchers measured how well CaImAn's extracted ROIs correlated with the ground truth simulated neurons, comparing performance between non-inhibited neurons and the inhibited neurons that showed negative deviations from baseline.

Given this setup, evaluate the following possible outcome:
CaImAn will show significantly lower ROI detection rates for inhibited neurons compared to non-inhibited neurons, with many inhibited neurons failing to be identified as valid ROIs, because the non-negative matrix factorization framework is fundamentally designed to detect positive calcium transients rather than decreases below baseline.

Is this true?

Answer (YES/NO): NO